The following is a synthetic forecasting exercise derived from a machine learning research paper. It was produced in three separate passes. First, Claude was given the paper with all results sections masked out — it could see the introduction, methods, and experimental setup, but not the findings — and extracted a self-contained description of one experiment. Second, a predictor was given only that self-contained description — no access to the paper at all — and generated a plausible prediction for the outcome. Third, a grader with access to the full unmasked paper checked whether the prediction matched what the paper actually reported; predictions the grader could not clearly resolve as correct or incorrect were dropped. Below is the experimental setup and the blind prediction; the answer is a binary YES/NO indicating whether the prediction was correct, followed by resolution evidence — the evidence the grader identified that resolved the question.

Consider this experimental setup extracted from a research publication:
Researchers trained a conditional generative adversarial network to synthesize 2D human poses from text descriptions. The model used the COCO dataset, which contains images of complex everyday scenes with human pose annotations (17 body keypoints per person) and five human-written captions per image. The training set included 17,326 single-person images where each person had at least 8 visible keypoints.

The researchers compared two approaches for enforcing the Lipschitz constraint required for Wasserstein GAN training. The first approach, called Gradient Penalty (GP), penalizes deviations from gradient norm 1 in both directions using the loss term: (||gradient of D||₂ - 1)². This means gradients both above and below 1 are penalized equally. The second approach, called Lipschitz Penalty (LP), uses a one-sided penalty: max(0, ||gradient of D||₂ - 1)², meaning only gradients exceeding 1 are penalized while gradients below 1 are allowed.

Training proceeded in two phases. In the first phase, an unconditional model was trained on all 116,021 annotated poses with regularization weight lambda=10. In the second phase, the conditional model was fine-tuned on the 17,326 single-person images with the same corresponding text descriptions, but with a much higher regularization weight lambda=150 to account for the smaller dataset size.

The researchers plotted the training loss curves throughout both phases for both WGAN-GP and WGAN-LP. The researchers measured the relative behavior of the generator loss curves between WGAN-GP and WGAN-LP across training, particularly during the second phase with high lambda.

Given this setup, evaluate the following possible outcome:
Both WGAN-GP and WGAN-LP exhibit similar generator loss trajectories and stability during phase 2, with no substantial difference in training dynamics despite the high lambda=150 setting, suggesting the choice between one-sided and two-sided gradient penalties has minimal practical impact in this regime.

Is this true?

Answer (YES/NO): NO